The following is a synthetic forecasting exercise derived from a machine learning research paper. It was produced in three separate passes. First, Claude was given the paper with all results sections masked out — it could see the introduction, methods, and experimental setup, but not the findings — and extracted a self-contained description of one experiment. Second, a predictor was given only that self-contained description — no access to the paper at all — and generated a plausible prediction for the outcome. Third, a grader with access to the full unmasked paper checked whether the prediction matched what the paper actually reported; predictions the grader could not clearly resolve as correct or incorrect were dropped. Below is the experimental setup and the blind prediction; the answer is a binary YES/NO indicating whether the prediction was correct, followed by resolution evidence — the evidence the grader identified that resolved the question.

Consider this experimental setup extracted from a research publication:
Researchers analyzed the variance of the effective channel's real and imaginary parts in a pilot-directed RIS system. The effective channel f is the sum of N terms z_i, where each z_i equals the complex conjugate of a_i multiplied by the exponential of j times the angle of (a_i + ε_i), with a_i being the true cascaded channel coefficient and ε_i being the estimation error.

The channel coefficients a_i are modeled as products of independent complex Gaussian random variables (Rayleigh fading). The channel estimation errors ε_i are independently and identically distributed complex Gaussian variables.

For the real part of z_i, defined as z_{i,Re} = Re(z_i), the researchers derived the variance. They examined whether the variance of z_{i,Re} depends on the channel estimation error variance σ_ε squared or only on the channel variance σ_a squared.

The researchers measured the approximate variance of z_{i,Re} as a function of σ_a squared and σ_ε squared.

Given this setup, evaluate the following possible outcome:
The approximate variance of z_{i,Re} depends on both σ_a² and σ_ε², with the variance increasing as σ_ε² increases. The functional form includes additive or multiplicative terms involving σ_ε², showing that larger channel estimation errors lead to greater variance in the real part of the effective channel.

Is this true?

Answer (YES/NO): NO